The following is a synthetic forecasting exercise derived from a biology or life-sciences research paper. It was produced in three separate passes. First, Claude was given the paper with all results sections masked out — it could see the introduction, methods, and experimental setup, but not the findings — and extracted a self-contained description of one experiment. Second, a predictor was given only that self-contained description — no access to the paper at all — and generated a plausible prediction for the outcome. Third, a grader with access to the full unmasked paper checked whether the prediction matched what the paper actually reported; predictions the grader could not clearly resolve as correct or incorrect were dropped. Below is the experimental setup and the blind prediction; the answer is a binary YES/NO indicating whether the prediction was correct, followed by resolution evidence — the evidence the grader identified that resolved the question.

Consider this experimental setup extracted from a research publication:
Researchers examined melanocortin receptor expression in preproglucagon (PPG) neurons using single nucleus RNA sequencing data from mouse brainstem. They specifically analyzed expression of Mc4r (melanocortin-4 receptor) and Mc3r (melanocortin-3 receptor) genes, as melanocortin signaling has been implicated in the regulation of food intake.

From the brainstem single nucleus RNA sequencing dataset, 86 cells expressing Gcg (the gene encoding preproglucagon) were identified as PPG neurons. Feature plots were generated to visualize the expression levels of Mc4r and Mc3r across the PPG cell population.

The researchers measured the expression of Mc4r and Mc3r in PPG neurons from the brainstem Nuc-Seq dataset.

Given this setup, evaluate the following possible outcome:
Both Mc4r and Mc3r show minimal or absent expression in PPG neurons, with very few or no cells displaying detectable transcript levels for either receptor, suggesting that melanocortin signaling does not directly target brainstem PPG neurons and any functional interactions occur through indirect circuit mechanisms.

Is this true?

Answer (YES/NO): YES